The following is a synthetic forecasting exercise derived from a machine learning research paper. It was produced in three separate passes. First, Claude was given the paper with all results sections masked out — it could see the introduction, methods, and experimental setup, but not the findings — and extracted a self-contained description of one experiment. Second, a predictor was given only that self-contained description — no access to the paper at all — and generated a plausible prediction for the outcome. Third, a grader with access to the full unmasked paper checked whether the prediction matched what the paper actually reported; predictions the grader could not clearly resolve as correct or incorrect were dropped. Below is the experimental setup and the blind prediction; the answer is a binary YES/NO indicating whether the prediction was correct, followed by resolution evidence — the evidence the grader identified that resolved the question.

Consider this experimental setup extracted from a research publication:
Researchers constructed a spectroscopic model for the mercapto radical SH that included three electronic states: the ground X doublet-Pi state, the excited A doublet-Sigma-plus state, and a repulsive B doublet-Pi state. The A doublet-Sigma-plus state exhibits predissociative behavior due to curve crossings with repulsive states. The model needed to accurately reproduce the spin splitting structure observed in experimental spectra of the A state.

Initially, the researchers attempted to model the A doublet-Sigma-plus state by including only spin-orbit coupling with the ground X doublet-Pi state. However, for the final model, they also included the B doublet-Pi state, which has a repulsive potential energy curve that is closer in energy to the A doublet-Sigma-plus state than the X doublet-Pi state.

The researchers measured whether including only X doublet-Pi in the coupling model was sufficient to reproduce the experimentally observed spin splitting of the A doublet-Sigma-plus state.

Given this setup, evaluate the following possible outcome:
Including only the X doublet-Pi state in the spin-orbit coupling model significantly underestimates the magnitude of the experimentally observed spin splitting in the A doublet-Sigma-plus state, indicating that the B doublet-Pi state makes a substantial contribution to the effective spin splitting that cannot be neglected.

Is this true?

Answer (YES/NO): YES